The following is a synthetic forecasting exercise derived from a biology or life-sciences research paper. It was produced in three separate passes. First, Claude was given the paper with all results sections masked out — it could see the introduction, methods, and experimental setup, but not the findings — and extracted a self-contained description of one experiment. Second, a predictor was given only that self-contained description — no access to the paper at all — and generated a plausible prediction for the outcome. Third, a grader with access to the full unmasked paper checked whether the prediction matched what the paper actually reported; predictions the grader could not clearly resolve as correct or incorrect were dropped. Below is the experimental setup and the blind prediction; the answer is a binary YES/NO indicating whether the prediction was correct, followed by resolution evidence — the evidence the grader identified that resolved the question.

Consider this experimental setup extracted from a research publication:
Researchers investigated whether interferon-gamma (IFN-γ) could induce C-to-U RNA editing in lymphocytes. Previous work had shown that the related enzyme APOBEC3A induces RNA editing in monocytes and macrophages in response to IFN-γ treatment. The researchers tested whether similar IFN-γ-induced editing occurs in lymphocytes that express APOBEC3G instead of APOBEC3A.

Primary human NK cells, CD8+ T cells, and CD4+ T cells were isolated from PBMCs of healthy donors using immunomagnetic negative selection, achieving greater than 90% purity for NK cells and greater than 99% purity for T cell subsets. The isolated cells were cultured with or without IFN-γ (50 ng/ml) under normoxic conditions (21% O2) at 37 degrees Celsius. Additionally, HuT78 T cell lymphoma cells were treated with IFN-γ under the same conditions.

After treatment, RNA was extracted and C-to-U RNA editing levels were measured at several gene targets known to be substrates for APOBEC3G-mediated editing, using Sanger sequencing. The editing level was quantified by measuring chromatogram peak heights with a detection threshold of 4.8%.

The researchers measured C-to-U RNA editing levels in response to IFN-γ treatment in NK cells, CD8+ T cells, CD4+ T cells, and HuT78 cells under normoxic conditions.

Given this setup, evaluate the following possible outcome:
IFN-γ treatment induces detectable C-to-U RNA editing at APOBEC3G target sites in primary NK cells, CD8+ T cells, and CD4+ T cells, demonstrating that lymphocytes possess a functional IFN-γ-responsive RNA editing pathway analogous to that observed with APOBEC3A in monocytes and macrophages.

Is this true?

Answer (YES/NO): NO